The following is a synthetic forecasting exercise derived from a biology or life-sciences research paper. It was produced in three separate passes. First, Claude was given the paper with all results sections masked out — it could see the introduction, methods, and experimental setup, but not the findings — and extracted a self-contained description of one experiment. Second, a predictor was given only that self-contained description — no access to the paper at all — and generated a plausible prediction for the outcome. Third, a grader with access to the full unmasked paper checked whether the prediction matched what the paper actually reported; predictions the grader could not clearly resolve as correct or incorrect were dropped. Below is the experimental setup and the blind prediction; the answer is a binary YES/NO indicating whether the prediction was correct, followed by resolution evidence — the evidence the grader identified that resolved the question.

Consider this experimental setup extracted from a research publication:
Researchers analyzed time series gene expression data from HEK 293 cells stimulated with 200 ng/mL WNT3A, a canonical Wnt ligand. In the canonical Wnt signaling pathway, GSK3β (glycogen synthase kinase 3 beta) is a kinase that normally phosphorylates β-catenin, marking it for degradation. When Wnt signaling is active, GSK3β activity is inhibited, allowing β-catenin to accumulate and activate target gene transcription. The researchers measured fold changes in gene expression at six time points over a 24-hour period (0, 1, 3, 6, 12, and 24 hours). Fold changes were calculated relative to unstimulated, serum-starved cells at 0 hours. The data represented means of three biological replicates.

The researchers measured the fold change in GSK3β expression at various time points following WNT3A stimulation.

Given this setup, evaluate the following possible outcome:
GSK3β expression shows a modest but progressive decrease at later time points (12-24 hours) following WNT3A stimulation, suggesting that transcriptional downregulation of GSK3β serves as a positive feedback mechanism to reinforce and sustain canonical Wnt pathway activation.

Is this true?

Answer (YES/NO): NO